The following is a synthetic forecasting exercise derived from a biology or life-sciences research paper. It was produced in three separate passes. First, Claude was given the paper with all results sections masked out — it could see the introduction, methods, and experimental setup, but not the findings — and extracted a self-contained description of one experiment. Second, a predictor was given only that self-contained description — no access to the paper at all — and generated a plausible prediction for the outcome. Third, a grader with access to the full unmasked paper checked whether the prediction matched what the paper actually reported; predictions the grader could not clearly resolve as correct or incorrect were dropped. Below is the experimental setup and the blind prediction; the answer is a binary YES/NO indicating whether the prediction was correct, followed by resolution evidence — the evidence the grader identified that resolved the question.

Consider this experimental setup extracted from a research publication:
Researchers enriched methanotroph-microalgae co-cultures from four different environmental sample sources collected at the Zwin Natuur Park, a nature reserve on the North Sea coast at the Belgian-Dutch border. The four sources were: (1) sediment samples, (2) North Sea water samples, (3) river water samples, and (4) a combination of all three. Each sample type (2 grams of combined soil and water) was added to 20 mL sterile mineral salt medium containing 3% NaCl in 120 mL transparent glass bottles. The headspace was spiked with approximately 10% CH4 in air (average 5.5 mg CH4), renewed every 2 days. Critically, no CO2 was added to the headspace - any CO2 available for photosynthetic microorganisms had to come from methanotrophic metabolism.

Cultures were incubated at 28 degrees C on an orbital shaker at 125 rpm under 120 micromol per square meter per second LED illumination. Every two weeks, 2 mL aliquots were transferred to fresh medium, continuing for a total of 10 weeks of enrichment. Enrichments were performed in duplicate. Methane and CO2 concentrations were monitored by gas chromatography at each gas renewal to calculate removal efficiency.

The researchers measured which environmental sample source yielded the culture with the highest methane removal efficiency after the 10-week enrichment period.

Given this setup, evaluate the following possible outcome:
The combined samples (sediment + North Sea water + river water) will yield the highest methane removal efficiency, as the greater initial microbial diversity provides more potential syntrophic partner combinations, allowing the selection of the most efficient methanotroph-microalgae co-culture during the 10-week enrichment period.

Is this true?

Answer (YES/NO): NO